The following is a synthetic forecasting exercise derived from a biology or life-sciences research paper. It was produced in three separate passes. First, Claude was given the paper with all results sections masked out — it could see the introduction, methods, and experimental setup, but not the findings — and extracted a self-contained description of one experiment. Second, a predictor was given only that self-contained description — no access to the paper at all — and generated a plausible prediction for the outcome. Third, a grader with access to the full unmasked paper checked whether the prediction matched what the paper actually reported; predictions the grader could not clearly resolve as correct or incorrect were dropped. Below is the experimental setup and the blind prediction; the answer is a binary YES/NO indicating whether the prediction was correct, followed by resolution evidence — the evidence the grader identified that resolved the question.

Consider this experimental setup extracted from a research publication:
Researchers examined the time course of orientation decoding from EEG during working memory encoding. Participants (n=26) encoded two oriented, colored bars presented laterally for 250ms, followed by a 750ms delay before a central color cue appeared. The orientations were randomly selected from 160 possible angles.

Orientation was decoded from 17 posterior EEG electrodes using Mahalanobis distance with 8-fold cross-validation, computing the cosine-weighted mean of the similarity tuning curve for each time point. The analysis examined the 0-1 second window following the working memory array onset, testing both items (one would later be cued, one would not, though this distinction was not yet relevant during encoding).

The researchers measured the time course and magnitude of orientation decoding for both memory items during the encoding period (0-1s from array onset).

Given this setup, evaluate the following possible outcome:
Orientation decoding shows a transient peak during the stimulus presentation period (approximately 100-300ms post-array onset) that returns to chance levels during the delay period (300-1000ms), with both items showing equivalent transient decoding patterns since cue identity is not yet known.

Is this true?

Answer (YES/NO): NO